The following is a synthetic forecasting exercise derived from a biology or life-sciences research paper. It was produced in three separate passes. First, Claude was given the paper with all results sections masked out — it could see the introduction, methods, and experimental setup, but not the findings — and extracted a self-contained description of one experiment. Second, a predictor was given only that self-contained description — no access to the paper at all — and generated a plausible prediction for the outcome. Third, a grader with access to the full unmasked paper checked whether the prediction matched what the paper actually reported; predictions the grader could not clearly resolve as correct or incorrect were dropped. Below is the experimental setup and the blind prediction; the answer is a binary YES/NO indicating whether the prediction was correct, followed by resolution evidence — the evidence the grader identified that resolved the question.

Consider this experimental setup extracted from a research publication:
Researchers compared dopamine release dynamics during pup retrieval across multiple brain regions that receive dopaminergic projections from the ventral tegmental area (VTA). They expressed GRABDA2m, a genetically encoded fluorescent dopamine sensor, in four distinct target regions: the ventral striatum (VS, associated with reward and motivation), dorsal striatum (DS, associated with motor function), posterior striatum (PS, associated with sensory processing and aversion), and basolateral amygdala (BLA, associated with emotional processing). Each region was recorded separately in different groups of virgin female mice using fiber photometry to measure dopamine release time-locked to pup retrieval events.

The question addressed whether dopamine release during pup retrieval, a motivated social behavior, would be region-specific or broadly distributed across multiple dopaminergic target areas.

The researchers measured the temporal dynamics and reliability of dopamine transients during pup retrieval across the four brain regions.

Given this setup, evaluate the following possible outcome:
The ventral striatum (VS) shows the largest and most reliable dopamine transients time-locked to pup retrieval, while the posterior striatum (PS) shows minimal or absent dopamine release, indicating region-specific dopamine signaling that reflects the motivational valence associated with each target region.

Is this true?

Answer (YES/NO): NO